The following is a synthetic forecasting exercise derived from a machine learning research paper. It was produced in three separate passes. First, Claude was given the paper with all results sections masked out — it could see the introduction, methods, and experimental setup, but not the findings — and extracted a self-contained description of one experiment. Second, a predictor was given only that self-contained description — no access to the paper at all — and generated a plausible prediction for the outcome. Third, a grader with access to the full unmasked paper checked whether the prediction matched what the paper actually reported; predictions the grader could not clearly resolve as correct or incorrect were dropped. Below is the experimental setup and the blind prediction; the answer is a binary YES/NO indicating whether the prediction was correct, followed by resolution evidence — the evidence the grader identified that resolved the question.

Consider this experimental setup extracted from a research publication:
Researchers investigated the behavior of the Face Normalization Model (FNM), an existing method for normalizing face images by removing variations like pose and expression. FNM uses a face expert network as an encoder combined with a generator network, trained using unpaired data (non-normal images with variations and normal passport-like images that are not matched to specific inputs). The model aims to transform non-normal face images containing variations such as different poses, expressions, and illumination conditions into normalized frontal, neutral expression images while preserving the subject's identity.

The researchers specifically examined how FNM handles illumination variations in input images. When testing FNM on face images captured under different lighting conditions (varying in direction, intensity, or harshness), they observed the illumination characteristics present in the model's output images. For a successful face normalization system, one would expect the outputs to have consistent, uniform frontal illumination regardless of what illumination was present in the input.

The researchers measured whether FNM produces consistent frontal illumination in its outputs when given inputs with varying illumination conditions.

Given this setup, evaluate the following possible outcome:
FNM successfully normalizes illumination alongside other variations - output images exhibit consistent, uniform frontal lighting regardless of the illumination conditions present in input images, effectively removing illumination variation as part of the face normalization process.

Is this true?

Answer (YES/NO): NO